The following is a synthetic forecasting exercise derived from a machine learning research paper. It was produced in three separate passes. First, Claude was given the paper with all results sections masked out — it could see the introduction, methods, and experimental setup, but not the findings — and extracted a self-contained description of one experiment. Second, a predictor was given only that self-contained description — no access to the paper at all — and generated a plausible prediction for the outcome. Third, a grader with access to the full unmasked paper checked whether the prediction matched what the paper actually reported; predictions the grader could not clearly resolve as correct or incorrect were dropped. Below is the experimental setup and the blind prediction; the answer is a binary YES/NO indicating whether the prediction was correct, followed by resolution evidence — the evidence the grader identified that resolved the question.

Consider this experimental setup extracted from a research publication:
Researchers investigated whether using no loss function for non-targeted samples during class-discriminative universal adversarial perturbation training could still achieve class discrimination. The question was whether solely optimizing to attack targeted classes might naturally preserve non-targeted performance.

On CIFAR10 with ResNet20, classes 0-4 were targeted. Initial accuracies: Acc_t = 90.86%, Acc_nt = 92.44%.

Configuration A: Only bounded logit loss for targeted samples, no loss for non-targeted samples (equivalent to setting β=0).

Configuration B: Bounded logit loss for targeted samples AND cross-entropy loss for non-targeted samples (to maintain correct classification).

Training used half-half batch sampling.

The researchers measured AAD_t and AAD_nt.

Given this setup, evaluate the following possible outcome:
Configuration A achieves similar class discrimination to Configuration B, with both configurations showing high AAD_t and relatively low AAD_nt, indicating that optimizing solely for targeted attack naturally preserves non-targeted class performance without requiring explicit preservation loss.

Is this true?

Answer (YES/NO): NO